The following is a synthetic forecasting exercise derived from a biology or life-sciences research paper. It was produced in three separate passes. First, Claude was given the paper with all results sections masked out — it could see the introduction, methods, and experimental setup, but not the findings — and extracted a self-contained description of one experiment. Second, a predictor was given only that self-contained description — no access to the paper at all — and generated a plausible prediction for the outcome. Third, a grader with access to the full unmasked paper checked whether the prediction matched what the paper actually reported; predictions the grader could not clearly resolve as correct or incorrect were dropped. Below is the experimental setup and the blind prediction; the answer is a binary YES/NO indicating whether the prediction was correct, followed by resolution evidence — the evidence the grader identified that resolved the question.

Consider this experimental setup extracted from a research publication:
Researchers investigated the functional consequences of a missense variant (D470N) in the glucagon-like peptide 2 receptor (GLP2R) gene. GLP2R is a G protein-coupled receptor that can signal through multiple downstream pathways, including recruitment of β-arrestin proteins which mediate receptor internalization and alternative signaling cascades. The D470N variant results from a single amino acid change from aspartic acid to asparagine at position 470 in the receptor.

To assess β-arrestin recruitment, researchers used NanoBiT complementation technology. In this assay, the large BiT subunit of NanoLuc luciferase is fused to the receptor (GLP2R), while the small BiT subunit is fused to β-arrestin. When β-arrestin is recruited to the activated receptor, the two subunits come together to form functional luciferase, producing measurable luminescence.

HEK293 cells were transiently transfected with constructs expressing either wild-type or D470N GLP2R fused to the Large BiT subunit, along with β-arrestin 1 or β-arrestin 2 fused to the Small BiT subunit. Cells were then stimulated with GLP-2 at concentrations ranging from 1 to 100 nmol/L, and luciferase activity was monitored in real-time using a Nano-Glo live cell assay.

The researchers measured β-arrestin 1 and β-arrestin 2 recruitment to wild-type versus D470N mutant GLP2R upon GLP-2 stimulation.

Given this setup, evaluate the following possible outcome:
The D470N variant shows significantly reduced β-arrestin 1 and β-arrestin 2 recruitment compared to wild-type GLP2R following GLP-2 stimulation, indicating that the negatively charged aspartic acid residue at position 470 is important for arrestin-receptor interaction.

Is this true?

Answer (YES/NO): YES